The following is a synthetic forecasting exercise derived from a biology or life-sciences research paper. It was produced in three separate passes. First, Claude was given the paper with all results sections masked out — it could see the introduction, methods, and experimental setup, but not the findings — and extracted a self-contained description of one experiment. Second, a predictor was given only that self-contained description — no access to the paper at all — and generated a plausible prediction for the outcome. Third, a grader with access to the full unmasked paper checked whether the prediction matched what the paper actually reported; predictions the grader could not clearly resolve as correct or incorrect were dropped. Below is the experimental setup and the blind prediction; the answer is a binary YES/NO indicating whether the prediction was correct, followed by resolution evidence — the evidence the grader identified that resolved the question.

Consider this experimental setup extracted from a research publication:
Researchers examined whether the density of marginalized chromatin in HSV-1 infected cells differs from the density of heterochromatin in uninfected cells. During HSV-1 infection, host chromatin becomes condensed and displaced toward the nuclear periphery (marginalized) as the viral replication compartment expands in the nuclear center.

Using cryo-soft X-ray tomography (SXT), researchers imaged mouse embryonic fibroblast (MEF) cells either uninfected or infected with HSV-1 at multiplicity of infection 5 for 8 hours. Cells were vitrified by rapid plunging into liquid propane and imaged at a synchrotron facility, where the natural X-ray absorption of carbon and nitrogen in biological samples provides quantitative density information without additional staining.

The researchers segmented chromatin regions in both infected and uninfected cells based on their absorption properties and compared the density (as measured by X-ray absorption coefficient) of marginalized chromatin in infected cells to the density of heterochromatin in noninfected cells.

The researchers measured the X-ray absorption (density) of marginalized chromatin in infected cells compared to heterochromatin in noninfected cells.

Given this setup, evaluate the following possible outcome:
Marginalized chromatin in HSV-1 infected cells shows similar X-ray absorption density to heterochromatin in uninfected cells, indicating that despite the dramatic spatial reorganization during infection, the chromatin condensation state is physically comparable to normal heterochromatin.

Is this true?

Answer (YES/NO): YES